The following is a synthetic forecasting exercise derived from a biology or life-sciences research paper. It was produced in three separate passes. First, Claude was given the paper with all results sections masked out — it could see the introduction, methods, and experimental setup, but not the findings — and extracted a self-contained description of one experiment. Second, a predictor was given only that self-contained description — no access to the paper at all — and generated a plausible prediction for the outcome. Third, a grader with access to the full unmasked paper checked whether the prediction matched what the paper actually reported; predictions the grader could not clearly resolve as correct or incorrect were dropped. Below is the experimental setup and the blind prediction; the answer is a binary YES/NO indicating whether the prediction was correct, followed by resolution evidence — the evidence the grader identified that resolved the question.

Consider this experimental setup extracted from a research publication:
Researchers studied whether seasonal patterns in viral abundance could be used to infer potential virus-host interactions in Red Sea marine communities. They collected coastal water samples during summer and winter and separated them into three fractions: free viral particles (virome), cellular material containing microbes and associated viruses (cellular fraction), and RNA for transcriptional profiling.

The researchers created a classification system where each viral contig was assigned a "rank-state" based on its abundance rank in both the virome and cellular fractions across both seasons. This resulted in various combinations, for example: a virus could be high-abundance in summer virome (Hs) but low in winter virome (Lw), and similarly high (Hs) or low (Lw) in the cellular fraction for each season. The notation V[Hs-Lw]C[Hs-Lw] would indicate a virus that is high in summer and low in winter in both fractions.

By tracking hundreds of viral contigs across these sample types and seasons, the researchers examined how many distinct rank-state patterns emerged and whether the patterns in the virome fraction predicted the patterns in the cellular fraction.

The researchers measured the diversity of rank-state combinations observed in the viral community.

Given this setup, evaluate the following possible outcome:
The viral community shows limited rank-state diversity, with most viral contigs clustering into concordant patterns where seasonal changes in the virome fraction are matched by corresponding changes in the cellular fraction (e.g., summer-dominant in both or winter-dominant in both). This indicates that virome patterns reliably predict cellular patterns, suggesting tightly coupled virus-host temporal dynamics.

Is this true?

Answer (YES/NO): NO